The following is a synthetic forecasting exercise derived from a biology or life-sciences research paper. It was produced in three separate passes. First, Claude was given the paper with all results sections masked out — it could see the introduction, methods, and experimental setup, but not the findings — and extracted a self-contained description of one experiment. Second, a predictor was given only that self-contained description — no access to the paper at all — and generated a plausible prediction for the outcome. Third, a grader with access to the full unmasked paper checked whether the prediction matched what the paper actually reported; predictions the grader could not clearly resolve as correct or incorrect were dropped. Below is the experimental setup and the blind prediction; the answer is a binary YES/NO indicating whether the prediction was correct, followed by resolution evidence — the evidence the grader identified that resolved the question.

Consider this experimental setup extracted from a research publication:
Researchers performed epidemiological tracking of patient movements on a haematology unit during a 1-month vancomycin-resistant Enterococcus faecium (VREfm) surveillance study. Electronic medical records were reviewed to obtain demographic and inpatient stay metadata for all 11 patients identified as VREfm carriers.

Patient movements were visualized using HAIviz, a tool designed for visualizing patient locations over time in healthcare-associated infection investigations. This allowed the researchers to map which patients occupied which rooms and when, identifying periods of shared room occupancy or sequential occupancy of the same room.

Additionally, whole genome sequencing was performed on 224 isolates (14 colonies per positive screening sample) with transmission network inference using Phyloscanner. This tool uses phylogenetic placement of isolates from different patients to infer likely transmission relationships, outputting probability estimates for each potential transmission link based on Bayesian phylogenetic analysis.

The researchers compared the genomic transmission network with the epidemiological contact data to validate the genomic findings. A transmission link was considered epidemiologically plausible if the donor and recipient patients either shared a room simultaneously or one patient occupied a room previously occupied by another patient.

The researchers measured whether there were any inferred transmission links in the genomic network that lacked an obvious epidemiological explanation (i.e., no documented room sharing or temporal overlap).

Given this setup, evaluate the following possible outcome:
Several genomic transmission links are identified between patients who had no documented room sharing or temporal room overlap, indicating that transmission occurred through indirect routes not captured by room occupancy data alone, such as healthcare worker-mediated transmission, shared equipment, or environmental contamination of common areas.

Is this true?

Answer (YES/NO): YES